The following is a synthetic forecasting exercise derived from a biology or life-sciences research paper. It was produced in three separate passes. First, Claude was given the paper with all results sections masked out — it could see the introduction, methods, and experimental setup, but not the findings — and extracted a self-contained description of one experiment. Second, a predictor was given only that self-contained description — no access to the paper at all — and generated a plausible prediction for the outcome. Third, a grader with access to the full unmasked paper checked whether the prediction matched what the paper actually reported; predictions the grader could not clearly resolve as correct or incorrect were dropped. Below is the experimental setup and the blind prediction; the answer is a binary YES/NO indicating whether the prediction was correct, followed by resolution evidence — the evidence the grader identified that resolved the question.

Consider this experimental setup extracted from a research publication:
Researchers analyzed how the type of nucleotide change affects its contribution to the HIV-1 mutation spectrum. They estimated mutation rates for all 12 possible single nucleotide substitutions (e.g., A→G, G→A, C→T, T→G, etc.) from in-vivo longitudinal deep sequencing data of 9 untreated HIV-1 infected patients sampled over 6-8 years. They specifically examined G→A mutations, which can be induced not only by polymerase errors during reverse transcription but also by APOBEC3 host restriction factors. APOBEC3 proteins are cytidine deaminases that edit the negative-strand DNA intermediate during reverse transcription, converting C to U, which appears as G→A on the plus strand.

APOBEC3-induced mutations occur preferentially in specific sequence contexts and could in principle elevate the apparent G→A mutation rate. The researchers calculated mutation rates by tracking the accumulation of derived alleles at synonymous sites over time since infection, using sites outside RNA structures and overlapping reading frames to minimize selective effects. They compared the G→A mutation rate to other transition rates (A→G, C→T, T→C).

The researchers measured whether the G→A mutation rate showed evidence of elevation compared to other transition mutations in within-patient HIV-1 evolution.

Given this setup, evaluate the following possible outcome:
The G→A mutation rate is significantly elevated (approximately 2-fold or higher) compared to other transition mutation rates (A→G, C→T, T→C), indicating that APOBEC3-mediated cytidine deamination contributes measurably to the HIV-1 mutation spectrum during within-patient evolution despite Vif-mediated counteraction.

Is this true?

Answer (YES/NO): NO